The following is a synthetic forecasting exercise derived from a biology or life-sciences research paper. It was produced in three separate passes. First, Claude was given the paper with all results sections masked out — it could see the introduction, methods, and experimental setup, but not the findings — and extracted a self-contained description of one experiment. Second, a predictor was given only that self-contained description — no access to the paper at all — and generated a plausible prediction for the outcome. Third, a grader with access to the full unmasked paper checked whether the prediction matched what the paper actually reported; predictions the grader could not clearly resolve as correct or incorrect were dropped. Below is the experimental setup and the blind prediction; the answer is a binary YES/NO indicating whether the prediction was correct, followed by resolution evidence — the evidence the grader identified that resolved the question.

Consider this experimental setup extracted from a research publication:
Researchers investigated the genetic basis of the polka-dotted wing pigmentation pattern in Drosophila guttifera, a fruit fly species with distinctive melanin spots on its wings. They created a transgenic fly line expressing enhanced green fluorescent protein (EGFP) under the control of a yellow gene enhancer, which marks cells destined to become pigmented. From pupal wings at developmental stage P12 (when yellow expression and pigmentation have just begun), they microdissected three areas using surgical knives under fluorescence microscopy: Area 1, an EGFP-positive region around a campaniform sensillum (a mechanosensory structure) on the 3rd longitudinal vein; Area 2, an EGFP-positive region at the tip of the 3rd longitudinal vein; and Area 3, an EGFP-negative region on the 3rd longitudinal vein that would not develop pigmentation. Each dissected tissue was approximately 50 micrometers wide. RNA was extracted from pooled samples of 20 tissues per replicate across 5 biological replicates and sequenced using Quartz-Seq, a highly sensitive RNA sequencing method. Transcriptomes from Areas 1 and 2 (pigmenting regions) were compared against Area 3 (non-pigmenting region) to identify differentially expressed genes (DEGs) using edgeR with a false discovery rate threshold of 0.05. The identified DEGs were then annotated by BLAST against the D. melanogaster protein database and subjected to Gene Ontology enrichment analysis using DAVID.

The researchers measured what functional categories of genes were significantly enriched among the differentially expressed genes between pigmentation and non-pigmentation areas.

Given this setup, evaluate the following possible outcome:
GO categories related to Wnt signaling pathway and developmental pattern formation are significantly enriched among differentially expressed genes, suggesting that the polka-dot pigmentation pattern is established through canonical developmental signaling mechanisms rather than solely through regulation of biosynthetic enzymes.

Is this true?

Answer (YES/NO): NO